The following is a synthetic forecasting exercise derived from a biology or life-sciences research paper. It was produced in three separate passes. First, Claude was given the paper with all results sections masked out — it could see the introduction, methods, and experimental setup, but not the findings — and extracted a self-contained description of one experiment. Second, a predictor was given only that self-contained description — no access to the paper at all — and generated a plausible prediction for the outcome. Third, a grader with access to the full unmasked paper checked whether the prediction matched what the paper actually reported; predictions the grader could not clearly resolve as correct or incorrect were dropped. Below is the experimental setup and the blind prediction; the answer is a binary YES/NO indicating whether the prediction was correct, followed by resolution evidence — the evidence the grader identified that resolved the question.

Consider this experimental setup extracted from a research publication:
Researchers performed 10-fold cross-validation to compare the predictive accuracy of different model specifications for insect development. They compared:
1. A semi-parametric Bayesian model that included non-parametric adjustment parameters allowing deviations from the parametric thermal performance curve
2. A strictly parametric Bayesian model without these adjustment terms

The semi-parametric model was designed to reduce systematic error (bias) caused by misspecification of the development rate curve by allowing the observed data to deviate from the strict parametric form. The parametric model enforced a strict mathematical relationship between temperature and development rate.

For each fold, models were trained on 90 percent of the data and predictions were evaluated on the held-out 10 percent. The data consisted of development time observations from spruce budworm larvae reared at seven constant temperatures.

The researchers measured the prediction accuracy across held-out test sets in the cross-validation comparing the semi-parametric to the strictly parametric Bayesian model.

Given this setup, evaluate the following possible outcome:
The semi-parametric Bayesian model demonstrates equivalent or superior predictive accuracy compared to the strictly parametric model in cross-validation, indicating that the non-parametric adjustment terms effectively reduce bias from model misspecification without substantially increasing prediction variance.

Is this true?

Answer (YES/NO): NO